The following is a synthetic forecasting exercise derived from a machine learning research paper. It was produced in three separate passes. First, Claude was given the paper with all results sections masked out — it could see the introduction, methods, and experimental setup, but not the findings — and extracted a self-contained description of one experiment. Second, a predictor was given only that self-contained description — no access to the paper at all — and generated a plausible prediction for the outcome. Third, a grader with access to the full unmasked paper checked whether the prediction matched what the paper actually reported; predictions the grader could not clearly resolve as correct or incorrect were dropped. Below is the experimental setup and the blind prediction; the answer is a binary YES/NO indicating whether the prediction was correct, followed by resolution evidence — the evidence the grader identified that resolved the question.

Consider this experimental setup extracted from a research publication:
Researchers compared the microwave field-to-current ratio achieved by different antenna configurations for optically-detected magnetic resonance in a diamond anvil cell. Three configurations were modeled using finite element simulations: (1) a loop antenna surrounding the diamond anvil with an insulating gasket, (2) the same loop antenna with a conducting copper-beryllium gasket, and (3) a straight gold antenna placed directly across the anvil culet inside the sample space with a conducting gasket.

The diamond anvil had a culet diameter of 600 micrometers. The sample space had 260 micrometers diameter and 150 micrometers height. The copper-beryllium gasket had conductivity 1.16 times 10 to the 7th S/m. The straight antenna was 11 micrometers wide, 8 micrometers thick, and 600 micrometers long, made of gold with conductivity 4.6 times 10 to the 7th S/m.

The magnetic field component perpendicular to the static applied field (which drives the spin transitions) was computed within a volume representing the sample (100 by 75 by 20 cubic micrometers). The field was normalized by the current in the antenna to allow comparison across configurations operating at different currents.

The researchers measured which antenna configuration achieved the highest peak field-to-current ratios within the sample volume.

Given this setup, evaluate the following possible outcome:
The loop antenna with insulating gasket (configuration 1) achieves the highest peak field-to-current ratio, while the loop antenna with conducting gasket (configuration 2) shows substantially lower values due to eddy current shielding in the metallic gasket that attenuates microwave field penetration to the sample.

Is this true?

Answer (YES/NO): NO